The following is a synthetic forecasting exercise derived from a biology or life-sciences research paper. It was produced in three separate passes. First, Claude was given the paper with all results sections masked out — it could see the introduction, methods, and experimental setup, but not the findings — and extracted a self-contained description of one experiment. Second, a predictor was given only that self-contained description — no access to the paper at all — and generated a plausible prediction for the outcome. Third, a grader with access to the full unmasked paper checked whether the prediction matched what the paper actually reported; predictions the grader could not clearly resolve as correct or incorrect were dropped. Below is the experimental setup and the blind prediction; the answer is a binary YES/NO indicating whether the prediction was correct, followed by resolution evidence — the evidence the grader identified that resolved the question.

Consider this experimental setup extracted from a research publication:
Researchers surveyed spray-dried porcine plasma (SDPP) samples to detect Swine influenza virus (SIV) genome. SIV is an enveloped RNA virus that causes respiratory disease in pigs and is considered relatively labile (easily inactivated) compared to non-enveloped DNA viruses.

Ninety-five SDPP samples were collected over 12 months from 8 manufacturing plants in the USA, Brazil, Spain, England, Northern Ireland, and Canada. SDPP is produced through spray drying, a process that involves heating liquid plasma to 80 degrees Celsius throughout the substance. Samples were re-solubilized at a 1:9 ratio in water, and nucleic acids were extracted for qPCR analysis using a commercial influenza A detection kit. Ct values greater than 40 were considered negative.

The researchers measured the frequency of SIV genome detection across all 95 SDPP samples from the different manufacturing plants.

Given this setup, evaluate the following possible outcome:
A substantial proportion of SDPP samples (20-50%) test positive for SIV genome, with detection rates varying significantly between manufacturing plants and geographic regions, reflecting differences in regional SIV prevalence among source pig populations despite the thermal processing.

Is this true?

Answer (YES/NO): NO